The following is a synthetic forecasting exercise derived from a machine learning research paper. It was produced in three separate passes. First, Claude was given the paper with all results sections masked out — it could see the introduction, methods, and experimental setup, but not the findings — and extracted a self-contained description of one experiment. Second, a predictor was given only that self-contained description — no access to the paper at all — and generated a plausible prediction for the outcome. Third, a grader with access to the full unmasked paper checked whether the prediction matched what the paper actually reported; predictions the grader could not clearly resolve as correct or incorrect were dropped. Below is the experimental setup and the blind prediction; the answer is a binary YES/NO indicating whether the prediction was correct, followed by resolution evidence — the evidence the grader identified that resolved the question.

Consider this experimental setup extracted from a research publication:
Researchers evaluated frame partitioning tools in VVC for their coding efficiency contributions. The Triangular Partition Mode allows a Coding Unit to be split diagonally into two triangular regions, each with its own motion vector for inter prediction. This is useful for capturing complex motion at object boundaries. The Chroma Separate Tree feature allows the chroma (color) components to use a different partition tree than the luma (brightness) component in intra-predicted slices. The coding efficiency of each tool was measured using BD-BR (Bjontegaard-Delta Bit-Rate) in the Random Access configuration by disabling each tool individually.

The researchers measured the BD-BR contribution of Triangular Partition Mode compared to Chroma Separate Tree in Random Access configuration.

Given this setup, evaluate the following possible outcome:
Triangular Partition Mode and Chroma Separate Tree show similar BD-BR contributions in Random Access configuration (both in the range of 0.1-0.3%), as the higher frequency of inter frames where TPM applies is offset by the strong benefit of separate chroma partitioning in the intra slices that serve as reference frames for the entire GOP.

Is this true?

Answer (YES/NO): NO